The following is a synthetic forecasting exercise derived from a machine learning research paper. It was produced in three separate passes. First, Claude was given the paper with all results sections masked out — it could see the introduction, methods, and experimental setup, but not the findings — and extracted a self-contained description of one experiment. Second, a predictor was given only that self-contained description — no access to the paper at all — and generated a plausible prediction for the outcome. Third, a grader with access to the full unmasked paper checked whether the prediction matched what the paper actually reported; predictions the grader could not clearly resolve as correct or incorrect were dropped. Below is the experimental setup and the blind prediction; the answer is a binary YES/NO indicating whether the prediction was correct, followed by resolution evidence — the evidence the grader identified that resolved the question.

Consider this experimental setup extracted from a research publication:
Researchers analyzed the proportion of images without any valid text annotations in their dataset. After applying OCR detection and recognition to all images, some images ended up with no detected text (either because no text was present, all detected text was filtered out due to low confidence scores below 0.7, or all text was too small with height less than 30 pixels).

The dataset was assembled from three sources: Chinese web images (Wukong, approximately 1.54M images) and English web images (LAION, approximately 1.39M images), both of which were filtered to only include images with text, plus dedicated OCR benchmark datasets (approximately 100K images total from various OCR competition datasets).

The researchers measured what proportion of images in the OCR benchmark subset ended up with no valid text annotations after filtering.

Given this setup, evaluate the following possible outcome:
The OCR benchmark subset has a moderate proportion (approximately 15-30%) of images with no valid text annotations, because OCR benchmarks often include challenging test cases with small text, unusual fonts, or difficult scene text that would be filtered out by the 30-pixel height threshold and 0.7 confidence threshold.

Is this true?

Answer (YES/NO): YES